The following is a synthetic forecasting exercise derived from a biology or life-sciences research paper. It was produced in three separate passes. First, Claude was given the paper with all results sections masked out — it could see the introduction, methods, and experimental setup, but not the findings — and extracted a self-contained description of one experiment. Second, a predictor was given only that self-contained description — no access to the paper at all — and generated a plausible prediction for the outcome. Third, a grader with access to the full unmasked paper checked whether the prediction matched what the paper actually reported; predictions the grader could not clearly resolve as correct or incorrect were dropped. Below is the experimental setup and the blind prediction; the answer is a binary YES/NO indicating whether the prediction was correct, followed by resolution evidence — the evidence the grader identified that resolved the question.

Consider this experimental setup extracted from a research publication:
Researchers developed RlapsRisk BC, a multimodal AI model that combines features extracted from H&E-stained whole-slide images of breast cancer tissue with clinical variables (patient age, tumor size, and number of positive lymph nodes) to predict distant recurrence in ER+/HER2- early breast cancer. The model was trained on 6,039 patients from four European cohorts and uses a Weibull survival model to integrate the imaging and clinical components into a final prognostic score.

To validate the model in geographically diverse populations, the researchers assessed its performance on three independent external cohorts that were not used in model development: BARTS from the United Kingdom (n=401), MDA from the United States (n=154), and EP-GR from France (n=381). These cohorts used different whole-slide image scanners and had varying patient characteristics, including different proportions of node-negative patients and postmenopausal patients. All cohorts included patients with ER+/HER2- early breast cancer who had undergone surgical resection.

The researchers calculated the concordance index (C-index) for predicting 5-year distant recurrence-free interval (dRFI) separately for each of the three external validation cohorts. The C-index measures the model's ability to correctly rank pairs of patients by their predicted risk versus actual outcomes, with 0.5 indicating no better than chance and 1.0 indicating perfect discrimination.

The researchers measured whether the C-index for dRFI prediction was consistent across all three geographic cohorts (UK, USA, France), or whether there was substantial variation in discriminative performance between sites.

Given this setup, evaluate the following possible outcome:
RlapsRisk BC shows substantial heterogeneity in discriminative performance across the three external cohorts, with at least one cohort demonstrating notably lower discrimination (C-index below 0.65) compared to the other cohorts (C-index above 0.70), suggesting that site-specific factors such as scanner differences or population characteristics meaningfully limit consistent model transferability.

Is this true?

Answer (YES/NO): NO